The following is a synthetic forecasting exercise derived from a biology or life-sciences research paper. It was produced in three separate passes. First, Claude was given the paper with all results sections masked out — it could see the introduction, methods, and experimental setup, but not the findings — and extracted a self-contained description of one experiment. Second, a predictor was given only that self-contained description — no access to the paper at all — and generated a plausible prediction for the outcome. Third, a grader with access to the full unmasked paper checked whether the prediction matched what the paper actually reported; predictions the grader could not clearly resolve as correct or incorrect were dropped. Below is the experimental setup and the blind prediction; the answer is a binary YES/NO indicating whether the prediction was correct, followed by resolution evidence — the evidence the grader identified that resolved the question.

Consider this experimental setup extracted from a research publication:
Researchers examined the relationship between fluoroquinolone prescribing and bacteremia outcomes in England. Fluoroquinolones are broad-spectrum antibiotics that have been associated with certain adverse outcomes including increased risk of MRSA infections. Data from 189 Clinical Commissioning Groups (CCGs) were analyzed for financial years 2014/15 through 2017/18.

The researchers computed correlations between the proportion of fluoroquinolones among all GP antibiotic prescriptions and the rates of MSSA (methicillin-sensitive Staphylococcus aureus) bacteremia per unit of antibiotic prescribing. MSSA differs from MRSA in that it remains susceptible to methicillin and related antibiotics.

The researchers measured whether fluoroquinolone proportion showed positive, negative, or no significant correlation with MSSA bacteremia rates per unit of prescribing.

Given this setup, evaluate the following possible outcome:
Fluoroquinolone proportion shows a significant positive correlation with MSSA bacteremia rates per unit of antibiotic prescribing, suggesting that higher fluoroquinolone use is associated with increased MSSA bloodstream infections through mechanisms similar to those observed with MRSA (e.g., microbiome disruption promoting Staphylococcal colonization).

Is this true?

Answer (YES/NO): NO